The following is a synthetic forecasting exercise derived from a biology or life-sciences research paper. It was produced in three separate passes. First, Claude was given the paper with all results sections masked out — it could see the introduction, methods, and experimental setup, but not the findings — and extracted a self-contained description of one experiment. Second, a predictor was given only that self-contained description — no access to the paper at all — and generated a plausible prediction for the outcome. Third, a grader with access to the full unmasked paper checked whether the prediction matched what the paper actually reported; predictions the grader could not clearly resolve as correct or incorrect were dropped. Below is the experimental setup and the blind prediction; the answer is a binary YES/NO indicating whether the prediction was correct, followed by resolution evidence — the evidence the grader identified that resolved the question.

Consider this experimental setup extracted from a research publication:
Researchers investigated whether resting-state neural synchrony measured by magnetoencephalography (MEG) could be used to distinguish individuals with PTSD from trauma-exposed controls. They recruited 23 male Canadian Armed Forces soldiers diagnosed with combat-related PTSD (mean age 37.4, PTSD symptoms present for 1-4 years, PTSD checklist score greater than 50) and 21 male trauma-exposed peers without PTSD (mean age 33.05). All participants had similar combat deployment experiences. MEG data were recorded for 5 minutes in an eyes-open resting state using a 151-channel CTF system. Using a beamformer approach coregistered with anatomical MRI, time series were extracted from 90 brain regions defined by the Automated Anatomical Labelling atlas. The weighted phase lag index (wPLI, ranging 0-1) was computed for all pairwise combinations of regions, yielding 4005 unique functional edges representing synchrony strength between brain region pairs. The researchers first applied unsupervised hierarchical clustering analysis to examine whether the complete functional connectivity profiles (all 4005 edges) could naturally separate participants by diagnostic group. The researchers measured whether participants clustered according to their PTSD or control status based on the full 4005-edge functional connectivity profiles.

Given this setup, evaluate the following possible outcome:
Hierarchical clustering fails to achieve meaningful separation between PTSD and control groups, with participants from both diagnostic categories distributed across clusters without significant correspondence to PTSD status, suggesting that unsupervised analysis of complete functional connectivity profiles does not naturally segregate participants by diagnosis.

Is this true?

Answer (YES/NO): YES